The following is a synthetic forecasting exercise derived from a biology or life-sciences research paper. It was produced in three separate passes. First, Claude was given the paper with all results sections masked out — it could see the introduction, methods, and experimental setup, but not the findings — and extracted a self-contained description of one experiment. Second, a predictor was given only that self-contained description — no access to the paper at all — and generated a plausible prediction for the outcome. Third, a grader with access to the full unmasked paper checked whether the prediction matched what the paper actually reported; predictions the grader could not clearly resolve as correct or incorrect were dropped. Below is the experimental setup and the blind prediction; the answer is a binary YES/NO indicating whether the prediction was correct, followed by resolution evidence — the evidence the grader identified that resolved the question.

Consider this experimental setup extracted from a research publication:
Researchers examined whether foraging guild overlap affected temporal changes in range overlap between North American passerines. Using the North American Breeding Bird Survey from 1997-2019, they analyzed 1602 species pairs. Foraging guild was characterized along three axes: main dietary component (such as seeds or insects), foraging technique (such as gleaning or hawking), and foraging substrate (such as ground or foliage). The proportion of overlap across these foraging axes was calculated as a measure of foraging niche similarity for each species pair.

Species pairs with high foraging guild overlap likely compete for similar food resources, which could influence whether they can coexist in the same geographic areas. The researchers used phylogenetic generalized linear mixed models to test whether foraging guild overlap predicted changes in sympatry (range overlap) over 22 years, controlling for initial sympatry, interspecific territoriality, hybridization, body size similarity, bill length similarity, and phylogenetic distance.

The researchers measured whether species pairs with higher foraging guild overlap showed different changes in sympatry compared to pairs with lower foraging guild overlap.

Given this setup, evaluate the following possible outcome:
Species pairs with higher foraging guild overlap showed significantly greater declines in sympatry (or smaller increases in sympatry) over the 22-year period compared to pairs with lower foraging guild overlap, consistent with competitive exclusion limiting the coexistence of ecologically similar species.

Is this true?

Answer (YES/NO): NO